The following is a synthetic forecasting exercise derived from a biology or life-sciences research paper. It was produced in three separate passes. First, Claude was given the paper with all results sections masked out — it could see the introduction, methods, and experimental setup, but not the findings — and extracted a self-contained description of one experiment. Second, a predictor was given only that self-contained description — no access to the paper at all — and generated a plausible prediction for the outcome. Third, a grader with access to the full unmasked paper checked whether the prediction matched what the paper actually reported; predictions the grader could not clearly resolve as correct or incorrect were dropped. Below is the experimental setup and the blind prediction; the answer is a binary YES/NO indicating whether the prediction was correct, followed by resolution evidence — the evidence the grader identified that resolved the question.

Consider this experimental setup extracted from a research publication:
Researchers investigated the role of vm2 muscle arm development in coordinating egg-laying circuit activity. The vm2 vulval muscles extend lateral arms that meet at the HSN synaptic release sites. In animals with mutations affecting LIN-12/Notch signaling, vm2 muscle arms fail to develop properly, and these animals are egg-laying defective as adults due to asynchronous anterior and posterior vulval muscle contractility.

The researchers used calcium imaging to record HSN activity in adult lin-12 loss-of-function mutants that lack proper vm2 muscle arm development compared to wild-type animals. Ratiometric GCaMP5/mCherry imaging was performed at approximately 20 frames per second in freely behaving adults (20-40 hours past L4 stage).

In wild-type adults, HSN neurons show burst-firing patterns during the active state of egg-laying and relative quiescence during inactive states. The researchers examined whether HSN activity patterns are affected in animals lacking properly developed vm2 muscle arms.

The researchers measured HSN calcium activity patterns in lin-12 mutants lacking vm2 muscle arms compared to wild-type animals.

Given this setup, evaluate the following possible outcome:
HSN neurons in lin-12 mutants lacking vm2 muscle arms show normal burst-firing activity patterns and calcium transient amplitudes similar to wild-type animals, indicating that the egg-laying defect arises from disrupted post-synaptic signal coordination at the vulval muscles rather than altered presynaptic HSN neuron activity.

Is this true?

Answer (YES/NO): NO